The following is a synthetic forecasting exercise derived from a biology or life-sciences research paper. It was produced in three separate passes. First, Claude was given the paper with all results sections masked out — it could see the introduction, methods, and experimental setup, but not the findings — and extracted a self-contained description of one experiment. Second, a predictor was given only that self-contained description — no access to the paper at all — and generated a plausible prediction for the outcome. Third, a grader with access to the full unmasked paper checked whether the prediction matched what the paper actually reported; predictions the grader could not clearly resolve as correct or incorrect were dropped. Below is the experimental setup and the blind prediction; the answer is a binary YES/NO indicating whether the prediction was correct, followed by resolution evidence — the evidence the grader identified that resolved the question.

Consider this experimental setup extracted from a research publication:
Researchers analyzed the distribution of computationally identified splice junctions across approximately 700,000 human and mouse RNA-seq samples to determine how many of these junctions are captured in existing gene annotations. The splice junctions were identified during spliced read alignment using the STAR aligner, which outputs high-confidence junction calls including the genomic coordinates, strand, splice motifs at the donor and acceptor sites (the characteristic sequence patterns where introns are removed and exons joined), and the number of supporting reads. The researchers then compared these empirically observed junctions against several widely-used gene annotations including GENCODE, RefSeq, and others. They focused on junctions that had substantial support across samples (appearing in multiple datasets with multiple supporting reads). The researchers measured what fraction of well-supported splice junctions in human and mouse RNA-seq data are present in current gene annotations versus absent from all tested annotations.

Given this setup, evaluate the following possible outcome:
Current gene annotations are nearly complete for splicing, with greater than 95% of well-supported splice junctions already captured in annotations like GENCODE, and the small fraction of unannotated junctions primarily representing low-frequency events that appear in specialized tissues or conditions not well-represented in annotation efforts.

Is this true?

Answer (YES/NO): NO